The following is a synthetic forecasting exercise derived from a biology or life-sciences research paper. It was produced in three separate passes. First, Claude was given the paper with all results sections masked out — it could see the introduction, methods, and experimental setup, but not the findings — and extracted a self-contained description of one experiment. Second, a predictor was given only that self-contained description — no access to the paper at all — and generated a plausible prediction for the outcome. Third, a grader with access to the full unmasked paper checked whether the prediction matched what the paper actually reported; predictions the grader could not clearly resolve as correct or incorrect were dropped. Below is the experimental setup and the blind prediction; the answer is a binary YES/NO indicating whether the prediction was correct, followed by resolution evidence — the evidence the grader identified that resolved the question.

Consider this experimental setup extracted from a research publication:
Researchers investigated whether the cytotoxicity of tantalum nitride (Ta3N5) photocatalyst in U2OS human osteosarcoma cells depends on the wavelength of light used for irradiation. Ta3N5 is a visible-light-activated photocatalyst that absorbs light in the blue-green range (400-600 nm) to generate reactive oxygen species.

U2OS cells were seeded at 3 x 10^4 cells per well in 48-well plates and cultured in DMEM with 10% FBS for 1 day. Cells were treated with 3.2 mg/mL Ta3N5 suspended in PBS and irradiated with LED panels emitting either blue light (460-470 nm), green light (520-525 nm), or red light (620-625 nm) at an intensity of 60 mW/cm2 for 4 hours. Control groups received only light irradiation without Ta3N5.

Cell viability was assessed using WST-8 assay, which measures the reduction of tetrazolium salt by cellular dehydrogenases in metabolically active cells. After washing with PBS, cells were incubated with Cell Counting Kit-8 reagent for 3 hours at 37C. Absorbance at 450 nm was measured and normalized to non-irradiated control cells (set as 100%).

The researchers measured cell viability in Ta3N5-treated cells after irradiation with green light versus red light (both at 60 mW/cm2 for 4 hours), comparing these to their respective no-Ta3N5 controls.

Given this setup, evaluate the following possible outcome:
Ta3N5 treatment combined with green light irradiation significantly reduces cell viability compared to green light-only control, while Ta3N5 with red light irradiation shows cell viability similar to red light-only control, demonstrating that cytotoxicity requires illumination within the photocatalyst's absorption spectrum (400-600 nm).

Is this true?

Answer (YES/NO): NO